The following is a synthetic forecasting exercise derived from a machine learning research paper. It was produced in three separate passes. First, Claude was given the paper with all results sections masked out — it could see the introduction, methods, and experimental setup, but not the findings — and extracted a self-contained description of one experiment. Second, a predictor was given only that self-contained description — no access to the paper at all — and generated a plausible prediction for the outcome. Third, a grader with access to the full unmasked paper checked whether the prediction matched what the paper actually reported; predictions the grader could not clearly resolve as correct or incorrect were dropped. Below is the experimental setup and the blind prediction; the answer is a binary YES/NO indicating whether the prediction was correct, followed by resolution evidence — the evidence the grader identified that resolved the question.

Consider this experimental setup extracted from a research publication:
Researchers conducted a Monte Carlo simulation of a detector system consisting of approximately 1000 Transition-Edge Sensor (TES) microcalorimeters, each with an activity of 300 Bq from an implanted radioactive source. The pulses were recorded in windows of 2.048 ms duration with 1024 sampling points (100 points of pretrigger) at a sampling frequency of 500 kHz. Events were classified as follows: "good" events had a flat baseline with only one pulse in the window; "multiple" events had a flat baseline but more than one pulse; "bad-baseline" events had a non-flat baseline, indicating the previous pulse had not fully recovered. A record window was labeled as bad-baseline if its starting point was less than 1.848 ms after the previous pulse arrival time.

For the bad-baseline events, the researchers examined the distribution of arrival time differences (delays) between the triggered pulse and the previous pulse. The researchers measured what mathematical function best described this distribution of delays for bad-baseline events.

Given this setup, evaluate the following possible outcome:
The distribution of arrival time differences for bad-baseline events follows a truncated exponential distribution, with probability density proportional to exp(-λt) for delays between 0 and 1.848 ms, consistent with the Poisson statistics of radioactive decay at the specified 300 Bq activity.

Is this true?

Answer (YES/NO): NO